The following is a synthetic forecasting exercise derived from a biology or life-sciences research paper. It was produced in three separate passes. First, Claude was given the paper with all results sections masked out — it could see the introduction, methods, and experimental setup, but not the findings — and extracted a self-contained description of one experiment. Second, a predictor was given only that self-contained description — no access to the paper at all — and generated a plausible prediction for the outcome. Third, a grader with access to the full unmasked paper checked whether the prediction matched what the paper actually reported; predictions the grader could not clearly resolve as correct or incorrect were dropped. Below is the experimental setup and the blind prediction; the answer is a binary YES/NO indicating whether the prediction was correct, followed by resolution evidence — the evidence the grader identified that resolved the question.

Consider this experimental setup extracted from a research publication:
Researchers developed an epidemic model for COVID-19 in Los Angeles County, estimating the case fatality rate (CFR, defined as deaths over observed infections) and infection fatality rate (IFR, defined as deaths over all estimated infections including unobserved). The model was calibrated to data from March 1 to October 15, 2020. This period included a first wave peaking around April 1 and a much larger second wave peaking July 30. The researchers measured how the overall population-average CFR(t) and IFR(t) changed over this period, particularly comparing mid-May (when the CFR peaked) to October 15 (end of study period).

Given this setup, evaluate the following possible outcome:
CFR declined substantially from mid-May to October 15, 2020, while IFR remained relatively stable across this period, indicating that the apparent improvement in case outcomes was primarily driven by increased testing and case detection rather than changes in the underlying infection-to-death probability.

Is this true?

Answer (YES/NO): NO